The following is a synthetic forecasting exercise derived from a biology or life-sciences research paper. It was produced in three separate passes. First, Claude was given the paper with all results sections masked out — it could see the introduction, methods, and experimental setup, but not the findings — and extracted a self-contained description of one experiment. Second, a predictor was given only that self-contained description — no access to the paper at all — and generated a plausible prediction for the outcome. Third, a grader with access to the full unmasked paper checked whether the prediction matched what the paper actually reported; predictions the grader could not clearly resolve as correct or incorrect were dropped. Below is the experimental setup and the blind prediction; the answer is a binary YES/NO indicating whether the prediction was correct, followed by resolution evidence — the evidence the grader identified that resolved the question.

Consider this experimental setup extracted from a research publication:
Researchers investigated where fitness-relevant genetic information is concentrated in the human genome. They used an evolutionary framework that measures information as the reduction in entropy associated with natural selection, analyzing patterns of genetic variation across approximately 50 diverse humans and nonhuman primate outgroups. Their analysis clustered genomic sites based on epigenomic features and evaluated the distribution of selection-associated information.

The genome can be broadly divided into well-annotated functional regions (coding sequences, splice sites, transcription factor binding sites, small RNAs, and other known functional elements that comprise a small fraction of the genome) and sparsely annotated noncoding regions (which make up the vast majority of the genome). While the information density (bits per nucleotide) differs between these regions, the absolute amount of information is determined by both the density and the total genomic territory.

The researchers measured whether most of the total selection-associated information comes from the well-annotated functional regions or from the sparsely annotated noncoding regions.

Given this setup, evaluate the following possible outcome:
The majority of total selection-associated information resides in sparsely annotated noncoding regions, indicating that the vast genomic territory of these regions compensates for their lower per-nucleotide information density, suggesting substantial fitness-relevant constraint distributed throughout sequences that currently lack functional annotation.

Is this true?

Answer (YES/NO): YES